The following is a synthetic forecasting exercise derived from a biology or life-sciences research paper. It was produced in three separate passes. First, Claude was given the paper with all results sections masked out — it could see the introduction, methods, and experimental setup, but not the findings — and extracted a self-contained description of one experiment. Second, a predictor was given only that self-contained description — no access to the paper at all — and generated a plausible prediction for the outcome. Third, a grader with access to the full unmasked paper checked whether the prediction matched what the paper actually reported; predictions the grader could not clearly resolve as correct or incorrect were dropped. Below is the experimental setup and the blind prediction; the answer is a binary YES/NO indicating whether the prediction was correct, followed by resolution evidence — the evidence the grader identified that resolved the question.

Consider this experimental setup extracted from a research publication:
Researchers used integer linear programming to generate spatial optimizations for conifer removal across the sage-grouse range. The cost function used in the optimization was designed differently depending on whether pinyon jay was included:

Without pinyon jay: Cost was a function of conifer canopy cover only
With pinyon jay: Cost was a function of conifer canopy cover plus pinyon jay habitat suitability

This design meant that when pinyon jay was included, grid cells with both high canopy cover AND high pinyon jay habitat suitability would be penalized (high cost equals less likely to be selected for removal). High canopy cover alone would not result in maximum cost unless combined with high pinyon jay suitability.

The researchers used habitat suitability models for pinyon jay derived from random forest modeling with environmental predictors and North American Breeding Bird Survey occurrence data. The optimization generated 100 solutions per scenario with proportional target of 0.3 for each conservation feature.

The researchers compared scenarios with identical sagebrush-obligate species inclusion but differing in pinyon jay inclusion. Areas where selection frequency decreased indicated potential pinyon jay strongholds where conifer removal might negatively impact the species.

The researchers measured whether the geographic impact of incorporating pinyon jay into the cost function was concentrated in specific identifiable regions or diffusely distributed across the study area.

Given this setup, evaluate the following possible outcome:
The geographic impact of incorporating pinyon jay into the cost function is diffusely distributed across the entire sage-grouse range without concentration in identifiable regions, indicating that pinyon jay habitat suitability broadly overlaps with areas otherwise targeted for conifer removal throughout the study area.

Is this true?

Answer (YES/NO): NO